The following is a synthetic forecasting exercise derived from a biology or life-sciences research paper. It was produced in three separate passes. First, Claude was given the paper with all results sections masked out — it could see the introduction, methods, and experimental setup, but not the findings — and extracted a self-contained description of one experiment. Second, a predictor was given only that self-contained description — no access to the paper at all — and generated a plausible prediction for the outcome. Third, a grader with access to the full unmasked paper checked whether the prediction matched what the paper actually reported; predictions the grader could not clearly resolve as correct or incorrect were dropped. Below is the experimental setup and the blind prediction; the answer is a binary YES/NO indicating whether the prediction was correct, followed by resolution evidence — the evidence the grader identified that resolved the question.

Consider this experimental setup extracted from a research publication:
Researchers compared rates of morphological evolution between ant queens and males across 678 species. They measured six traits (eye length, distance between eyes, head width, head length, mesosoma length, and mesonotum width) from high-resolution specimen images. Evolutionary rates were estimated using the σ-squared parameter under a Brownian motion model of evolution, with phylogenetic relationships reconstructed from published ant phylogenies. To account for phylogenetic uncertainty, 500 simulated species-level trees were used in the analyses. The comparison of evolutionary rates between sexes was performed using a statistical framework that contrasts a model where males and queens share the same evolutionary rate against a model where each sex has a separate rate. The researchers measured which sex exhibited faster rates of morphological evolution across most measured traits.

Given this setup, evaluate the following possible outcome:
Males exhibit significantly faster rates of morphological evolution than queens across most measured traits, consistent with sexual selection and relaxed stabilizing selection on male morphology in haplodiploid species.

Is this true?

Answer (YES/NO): NO